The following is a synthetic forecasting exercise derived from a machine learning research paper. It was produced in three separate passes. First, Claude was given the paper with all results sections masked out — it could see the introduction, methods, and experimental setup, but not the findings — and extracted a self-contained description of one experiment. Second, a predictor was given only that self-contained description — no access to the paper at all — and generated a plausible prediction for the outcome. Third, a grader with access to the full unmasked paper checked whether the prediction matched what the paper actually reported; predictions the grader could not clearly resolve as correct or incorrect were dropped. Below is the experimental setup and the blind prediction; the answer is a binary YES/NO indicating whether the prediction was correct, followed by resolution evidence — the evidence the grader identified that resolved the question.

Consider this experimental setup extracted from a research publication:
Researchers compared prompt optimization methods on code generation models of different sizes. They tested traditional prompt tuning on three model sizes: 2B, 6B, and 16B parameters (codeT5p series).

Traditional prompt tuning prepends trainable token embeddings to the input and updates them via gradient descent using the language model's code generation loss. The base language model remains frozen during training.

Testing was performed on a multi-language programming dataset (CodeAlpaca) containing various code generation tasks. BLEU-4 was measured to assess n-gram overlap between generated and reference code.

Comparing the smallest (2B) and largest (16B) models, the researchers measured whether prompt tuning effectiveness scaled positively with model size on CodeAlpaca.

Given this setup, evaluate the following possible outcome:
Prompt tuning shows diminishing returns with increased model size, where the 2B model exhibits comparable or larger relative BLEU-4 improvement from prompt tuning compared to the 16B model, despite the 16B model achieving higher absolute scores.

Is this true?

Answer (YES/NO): NO